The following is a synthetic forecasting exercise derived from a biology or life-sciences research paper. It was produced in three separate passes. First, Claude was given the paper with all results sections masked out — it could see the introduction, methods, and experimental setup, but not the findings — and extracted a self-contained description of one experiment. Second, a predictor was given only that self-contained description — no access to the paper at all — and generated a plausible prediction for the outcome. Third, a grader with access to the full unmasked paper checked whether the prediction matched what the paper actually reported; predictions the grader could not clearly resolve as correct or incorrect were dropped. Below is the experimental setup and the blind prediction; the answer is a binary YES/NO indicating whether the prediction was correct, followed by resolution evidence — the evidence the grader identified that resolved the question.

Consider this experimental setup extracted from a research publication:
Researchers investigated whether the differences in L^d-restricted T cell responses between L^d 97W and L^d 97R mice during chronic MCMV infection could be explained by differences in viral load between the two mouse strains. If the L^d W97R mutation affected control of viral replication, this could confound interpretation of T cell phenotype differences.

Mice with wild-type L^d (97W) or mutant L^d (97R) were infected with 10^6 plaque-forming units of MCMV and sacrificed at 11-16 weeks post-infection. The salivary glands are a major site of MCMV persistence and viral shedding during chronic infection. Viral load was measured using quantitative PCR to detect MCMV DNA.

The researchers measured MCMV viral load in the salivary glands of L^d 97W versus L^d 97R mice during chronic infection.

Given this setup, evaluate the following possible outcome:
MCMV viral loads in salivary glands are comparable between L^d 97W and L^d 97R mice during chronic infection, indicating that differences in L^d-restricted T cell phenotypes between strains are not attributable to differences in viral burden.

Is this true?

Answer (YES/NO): YES